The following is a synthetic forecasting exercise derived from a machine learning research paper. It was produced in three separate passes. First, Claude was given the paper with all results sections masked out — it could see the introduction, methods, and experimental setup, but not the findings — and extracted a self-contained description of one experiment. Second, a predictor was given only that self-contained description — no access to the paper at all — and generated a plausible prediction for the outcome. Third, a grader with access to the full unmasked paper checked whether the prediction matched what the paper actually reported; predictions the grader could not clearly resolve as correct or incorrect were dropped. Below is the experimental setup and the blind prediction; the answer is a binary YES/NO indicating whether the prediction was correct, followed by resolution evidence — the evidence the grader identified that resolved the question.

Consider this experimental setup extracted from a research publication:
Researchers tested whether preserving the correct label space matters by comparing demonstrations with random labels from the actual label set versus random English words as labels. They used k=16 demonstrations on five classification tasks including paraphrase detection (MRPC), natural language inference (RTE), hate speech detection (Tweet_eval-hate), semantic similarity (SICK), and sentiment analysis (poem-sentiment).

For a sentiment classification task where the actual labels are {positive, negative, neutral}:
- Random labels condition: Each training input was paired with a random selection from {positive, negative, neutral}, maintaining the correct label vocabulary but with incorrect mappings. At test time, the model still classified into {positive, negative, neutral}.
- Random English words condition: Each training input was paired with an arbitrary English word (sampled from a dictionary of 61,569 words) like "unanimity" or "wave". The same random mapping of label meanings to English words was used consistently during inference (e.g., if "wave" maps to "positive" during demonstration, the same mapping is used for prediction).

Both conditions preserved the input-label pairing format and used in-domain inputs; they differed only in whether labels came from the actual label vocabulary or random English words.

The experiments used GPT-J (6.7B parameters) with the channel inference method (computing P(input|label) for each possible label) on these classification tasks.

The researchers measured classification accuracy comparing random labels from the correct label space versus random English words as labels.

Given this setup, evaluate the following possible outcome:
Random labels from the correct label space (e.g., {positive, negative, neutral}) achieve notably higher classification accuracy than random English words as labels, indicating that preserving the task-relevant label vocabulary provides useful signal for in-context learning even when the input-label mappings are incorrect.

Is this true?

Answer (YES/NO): NO